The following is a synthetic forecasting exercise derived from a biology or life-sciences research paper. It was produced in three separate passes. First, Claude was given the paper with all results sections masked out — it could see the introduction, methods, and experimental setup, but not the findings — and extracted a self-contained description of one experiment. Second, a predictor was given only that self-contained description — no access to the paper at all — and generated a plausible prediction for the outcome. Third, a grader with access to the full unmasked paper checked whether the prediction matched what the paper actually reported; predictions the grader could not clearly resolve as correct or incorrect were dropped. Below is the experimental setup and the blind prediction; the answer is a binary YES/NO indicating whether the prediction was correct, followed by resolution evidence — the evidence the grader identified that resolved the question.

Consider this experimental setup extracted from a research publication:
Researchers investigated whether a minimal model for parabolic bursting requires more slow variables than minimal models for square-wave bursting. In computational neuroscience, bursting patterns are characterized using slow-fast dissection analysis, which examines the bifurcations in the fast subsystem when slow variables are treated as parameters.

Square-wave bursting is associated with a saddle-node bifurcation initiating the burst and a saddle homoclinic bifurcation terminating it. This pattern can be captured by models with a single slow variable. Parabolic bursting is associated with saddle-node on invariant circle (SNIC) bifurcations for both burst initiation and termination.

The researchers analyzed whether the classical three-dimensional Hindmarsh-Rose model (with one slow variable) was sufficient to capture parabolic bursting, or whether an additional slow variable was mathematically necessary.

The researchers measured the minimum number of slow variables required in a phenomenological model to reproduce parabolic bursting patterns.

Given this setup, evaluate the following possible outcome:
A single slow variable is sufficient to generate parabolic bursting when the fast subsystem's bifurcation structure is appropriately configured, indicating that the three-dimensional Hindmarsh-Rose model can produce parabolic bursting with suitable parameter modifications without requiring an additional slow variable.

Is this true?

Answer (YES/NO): NO